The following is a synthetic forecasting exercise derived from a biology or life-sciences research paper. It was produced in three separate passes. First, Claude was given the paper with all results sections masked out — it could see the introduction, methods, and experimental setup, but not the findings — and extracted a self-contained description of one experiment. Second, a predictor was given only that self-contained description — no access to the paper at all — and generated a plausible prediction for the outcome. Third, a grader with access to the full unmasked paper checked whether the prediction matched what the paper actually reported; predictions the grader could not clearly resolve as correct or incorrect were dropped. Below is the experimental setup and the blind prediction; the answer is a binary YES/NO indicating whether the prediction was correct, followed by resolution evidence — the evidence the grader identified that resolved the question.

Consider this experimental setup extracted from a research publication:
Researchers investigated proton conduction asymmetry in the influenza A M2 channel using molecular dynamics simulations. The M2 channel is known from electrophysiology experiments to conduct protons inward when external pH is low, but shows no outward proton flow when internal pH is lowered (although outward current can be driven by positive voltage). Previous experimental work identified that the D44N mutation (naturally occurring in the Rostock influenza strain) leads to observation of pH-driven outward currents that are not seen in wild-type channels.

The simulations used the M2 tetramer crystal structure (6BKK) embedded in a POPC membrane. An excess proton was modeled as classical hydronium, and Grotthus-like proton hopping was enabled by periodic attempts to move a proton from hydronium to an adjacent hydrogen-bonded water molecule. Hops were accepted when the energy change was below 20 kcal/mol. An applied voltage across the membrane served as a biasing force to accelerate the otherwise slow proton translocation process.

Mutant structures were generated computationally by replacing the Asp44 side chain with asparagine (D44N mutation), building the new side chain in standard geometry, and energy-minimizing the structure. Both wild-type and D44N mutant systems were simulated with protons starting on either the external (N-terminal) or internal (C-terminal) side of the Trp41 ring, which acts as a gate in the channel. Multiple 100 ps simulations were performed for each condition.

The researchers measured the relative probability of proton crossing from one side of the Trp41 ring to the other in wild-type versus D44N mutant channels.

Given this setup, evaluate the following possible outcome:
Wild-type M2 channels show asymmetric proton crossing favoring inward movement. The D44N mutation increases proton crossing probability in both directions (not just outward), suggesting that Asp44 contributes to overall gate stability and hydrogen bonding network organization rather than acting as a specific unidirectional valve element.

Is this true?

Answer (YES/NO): NO